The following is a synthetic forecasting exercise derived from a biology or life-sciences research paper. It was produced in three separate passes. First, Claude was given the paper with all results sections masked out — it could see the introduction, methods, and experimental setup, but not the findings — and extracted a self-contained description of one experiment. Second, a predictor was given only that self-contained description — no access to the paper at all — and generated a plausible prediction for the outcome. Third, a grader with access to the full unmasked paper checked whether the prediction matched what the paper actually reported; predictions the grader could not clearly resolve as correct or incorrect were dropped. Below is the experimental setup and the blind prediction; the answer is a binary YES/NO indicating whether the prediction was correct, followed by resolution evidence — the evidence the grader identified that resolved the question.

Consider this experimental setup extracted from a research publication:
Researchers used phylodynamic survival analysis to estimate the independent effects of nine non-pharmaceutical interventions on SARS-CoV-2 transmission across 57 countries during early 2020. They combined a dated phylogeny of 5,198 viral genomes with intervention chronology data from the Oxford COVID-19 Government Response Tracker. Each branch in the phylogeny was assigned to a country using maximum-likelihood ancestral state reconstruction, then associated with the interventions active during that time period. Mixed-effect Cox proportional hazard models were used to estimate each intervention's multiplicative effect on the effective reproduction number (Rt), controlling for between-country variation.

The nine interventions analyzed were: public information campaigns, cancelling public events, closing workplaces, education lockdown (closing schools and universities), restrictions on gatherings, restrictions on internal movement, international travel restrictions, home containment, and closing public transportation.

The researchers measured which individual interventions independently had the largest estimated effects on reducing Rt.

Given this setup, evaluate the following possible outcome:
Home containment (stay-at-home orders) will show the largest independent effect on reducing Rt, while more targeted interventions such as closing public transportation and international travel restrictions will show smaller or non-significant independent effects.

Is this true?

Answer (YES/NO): NO